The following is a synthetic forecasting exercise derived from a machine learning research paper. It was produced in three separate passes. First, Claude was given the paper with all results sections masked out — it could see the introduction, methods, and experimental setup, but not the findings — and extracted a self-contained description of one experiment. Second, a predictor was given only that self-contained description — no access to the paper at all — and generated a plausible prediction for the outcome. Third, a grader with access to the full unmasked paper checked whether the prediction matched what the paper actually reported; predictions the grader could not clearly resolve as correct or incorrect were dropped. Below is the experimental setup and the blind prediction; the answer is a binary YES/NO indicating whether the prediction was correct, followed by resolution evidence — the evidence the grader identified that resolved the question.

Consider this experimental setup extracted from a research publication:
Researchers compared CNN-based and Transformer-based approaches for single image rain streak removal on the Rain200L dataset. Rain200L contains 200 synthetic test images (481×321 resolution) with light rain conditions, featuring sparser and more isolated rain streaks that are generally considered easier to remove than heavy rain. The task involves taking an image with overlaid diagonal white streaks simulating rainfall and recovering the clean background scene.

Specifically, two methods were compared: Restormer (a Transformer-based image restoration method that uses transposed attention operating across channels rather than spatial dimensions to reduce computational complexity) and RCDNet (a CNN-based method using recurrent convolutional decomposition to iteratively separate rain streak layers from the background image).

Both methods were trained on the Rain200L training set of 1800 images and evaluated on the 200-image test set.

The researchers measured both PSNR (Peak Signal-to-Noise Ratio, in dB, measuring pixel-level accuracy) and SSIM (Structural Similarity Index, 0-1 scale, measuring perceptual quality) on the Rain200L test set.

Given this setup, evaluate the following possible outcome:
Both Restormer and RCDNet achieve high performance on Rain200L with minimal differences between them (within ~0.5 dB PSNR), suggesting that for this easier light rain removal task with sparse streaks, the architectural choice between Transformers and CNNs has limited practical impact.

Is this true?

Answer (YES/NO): YES